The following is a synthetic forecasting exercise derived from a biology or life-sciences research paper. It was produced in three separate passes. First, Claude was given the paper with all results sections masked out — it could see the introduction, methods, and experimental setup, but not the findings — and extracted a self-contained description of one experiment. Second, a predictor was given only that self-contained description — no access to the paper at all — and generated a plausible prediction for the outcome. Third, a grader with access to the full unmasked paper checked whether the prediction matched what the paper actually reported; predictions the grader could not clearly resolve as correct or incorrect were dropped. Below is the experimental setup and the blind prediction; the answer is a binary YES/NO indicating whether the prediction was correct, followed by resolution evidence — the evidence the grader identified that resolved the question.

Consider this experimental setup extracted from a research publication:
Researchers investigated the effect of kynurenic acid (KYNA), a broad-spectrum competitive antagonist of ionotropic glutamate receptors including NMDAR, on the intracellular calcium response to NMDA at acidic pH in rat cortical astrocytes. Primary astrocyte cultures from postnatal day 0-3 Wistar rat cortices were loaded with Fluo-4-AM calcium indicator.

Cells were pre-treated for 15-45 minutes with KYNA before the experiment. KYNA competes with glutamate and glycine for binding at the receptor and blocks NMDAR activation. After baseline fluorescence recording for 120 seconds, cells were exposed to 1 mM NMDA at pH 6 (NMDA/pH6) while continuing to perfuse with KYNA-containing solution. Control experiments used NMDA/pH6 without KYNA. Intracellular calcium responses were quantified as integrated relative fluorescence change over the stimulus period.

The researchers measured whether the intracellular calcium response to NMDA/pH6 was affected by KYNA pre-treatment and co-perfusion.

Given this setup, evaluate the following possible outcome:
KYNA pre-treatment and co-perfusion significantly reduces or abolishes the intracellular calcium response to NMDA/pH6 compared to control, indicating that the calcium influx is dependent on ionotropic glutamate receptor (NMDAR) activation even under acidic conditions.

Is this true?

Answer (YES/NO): NO